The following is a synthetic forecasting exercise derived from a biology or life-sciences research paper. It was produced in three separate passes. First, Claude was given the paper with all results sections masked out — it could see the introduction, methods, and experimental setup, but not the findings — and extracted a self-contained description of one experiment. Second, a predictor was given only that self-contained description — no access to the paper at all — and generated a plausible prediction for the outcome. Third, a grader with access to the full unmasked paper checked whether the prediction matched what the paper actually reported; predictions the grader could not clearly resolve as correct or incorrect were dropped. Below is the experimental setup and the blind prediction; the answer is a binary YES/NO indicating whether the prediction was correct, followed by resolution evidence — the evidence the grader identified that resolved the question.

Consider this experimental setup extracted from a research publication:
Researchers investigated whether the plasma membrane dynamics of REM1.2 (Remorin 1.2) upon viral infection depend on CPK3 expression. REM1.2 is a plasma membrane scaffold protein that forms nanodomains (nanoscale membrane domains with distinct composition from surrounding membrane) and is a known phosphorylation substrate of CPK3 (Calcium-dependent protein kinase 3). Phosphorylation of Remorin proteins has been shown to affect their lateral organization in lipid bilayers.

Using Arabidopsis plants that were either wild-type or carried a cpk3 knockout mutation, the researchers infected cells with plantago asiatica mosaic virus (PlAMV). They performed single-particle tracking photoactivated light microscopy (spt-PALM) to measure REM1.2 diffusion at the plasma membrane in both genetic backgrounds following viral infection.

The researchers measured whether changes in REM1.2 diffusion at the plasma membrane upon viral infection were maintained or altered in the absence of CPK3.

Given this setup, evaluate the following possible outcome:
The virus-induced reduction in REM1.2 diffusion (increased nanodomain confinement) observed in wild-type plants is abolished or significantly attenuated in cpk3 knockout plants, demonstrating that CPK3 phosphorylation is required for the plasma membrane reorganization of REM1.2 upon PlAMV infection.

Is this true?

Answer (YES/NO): NO